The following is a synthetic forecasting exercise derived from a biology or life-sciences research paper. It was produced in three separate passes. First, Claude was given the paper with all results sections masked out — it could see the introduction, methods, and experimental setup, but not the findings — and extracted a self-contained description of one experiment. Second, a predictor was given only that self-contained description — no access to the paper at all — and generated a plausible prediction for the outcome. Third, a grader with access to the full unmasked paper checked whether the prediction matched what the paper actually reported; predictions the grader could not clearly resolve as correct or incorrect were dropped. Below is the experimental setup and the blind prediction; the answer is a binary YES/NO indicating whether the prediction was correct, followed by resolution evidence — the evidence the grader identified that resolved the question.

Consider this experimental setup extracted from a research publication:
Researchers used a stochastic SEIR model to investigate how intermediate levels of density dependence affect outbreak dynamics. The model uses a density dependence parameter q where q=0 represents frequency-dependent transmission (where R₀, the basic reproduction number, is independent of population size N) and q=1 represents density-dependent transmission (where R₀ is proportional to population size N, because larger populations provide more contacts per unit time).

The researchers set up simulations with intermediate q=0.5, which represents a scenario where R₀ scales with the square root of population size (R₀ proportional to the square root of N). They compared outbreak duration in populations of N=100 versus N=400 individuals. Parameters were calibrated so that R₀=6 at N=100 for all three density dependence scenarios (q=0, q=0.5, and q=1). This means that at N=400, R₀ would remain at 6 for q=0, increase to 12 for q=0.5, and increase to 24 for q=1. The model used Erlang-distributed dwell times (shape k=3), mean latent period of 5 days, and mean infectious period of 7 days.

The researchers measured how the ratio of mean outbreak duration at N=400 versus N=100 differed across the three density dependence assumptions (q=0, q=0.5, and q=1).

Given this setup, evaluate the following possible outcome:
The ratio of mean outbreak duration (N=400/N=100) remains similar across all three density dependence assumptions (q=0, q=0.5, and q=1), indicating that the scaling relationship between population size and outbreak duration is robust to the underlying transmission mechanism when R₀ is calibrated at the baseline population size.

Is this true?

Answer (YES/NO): NO